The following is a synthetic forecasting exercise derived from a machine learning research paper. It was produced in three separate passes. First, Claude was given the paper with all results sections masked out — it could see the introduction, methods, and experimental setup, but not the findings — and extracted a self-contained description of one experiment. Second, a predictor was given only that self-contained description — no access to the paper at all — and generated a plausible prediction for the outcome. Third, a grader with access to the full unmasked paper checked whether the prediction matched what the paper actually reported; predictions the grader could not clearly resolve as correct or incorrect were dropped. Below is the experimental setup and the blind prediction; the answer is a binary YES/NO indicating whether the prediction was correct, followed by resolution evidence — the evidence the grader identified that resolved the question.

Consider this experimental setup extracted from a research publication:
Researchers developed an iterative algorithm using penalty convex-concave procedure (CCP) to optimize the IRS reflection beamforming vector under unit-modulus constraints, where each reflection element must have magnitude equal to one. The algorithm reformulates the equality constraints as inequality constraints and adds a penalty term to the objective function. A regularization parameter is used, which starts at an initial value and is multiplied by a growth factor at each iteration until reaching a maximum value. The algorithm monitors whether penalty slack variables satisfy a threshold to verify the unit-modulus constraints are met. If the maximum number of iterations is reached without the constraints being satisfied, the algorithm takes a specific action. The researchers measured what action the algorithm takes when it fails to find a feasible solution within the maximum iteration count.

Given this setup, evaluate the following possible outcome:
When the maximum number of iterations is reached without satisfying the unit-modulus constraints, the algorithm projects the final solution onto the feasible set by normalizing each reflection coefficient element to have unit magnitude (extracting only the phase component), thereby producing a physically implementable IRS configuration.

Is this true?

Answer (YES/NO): NO